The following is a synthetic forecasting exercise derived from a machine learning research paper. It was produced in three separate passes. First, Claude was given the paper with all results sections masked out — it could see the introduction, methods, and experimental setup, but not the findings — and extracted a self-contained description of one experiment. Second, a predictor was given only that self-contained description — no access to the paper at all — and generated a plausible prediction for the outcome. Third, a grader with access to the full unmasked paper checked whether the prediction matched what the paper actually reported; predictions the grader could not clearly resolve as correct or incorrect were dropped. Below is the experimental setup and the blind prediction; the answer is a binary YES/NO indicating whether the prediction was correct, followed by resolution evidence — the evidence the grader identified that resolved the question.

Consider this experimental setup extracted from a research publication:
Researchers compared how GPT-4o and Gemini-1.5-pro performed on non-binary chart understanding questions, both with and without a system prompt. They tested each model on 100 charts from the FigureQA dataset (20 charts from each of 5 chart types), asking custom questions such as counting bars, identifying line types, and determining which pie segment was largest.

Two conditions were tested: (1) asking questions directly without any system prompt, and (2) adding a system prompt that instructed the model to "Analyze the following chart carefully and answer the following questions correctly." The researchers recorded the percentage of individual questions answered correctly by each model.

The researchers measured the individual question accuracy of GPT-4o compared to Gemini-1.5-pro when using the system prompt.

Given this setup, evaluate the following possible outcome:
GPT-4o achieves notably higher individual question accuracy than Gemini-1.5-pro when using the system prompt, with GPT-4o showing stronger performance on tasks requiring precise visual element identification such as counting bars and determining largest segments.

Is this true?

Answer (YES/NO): NO